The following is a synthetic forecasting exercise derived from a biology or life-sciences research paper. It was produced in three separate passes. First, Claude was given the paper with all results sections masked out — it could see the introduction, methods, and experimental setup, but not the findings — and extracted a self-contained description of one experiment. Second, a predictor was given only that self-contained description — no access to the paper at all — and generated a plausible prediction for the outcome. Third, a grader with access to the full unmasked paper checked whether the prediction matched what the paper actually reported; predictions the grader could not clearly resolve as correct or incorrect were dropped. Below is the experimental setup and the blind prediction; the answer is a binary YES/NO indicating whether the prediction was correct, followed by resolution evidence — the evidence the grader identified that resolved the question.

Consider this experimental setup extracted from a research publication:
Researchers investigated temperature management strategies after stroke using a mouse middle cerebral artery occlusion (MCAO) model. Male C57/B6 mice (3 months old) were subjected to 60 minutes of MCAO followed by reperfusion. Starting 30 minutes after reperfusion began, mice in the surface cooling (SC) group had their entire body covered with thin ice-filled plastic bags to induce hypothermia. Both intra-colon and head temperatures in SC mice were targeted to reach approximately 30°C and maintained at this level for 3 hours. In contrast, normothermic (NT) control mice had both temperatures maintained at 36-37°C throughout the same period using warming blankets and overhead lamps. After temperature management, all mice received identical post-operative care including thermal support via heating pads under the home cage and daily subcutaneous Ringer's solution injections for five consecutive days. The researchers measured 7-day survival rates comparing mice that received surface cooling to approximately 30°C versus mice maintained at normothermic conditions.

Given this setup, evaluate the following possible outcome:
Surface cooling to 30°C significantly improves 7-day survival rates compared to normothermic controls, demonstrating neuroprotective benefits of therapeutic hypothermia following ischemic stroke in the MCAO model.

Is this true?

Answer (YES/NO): NO